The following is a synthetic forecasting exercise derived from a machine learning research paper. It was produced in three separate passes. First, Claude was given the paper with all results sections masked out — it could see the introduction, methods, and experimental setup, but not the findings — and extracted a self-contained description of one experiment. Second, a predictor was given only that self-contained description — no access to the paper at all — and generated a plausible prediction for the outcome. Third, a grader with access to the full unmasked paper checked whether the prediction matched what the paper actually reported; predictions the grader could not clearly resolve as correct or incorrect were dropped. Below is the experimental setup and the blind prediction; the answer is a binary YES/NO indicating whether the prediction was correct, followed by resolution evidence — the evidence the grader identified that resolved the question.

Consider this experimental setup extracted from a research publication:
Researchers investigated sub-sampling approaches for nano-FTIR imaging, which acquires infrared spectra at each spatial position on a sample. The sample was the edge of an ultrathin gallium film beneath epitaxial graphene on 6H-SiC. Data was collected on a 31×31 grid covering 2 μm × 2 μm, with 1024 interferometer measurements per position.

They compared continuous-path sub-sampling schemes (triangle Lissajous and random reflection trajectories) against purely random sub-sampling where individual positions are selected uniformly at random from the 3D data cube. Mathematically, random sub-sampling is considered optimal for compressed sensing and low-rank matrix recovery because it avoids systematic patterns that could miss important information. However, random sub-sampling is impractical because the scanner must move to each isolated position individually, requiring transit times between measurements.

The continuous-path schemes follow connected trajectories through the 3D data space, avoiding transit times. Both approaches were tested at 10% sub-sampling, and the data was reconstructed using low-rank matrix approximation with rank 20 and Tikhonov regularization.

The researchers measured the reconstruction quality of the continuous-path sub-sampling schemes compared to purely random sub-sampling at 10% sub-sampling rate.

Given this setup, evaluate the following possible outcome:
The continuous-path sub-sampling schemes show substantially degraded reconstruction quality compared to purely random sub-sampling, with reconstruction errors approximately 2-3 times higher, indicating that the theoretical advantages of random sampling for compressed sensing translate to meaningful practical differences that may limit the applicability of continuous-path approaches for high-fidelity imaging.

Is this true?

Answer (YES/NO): NO